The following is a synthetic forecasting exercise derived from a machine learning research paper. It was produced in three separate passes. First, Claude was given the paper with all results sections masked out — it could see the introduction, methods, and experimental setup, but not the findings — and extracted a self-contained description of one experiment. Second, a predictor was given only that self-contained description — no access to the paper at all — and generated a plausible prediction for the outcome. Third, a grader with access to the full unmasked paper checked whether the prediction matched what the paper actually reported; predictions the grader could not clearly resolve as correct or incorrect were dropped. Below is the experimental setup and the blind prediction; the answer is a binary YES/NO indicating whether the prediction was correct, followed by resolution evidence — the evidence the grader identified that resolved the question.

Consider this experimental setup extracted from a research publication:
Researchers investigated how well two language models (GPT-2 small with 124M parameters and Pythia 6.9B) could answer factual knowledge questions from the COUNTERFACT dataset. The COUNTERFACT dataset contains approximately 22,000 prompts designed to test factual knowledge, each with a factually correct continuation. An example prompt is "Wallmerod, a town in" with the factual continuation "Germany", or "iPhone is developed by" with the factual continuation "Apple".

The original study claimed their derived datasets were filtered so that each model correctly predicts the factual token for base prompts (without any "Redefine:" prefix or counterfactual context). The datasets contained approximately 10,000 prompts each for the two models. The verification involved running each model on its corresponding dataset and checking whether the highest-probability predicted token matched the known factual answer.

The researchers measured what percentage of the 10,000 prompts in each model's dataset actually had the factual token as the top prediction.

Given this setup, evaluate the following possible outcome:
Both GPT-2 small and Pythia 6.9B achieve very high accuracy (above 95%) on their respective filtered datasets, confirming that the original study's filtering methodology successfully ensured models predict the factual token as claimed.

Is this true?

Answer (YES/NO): NO